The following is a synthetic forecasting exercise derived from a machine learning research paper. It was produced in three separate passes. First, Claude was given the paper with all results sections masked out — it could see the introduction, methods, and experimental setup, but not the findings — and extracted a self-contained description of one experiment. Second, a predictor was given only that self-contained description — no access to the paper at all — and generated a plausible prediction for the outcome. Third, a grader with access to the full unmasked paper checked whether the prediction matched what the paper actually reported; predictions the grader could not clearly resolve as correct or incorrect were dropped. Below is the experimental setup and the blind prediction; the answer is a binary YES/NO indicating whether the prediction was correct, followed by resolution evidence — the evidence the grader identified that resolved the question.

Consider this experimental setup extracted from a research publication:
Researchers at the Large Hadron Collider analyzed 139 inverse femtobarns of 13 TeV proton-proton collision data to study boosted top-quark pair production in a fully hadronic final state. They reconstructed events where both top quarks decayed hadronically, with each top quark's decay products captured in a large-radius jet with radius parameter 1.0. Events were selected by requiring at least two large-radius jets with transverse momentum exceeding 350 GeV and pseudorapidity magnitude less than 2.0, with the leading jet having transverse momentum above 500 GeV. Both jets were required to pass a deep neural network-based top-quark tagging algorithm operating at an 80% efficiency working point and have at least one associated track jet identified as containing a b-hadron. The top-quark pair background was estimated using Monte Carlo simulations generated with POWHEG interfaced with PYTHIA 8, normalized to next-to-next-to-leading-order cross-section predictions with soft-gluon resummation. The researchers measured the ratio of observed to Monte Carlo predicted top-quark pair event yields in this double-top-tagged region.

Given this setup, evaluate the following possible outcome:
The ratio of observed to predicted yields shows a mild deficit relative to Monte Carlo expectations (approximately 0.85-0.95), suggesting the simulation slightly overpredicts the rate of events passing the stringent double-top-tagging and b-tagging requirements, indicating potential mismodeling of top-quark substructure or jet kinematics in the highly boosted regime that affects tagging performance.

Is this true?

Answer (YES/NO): NO